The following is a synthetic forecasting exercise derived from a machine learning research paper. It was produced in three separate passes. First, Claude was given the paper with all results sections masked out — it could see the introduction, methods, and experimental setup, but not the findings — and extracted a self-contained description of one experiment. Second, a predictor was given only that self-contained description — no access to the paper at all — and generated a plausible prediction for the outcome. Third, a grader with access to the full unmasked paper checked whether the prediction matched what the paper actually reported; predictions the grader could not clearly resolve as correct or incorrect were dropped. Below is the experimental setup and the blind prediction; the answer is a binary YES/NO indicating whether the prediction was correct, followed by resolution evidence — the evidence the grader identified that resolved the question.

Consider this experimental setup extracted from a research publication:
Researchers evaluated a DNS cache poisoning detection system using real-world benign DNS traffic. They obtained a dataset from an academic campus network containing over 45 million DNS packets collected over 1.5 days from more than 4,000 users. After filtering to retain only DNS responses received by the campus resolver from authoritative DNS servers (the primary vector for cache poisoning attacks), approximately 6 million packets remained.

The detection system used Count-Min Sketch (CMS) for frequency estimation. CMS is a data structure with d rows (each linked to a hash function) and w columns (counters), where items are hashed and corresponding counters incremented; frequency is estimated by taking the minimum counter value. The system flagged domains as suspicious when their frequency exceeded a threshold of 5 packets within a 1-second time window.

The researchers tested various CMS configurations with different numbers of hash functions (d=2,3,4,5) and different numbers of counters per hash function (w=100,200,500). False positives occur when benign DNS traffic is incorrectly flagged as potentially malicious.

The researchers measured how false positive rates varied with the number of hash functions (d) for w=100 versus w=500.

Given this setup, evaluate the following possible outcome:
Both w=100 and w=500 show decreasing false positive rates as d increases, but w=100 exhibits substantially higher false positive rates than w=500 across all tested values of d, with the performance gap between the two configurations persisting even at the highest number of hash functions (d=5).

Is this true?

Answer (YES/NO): NO